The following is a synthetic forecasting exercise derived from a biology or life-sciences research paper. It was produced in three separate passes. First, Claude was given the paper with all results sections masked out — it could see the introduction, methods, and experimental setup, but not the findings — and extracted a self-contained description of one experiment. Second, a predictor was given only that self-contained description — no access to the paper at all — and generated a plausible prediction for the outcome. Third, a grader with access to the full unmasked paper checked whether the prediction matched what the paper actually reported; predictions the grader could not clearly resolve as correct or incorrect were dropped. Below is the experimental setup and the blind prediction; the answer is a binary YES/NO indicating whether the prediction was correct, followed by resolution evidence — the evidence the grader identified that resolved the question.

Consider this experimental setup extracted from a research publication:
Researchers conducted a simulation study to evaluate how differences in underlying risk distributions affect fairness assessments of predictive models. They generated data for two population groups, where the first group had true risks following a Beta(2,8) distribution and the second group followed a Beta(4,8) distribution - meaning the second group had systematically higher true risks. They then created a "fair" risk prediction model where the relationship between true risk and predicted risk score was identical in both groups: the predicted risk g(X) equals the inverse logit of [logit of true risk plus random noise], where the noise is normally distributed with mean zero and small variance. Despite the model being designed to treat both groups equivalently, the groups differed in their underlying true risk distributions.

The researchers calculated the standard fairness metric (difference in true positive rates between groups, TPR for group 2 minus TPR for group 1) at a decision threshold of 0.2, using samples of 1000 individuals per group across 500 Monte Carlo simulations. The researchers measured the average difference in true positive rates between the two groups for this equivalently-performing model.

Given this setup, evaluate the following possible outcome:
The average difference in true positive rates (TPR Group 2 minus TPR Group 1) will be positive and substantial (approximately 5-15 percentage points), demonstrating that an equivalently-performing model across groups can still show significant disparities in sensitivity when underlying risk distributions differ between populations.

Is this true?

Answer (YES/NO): NO